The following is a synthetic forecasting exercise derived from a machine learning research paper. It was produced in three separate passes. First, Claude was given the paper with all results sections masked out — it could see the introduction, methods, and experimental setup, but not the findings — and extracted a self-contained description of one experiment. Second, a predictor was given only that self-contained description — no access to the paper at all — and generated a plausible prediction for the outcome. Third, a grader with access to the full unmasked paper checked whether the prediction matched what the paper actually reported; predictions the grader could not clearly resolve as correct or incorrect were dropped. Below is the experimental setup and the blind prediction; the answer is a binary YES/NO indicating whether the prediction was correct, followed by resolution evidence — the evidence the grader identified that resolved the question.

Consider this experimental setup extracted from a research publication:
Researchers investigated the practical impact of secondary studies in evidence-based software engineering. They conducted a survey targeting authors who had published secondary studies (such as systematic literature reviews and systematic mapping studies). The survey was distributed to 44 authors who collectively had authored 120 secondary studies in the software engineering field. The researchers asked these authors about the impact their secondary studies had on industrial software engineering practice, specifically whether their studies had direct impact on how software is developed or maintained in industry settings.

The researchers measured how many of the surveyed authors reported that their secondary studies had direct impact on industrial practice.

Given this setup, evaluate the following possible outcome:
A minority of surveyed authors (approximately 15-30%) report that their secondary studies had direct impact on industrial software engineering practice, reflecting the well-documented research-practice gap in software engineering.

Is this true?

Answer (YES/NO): NO